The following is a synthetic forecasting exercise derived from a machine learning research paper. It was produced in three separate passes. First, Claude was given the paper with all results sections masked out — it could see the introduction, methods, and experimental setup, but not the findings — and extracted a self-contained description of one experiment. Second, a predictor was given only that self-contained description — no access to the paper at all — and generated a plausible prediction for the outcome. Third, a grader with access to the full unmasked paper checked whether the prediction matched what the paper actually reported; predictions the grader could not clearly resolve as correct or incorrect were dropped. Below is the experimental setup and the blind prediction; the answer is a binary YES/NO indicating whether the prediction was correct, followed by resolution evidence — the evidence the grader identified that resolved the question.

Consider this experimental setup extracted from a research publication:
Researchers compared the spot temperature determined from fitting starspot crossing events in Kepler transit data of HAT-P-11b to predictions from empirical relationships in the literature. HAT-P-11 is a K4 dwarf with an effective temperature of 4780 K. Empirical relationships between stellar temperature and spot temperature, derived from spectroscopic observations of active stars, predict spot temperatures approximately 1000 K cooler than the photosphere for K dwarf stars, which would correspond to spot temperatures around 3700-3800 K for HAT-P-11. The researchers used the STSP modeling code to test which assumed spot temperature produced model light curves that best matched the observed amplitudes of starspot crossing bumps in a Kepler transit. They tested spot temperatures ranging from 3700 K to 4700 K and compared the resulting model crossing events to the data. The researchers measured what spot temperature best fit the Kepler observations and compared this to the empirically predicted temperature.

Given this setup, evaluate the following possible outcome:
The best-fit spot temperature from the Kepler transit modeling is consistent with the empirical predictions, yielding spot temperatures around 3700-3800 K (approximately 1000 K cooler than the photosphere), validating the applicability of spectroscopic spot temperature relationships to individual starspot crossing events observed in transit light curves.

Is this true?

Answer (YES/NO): NO